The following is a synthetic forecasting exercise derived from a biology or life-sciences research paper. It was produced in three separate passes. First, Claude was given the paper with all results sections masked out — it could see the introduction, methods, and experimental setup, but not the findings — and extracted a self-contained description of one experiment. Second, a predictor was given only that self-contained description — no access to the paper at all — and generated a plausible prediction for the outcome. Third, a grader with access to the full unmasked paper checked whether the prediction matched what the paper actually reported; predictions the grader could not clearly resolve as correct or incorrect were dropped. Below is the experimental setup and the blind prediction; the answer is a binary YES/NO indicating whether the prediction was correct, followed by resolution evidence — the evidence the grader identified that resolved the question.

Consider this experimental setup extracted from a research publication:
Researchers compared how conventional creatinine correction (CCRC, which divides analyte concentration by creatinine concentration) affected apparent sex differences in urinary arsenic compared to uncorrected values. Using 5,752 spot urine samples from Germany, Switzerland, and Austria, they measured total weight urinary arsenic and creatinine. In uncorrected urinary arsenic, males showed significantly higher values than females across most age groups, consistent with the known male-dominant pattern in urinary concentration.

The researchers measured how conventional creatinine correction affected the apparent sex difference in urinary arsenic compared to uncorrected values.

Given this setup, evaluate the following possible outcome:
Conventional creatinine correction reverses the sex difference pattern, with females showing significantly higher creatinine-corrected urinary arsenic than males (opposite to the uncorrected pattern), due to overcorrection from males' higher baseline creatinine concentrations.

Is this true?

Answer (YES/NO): NO